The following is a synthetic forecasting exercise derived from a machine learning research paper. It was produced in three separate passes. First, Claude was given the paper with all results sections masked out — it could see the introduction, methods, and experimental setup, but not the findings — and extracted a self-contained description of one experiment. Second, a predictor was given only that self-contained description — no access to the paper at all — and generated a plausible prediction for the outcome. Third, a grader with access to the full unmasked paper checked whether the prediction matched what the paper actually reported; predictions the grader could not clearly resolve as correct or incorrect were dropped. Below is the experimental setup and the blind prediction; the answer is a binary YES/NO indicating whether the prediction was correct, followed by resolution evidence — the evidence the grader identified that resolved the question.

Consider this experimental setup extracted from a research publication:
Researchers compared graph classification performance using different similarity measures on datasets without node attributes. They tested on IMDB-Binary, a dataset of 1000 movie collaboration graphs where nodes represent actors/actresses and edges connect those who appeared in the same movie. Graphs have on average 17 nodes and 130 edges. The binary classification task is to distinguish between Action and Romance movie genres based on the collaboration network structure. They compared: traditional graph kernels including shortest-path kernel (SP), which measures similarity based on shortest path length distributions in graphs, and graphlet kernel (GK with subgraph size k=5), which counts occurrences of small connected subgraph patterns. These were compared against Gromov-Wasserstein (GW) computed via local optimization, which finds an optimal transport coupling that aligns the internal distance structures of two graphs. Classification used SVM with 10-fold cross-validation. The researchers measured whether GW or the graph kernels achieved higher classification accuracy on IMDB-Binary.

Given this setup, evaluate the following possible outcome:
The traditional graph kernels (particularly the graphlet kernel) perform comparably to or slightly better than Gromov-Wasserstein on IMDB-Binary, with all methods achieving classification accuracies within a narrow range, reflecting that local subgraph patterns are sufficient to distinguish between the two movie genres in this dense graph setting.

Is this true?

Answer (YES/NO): NO